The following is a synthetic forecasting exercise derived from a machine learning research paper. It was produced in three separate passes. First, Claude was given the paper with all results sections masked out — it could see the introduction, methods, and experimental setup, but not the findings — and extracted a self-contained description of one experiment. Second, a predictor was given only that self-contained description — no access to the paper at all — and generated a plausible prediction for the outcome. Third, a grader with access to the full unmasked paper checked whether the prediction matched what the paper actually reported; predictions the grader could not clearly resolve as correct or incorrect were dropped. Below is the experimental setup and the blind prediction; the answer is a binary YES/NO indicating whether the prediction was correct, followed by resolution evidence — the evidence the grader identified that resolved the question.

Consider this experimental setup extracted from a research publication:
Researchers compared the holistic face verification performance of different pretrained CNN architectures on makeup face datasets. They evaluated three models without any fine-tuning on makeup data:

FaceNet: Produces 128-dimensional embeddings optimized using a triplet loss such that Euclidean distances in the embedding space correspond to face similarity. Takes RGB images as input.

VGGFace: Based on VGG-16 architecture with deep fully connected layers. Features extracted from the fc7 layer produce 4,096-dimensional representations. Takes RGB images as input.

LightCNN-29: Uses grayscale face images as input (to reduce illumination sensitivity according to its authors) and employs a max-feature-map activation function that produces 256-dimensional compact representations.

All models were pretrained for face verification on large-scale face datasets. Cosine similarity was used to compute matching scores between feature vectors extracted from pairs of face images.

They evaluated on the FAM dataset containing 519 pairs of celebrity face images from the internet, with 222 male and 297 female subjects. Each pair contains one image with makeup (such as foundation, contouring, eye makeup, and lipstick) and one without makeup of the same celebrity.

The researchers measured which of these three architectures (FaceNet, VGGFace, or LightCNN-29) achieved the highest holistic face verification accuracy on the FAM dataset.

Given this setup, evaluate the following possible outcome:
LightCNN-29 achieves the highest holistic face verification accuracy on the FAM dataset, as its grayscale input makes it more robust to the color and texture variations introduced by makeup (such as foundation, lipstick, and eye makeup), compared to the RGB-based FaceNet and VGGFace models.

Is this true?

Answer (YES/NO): YES